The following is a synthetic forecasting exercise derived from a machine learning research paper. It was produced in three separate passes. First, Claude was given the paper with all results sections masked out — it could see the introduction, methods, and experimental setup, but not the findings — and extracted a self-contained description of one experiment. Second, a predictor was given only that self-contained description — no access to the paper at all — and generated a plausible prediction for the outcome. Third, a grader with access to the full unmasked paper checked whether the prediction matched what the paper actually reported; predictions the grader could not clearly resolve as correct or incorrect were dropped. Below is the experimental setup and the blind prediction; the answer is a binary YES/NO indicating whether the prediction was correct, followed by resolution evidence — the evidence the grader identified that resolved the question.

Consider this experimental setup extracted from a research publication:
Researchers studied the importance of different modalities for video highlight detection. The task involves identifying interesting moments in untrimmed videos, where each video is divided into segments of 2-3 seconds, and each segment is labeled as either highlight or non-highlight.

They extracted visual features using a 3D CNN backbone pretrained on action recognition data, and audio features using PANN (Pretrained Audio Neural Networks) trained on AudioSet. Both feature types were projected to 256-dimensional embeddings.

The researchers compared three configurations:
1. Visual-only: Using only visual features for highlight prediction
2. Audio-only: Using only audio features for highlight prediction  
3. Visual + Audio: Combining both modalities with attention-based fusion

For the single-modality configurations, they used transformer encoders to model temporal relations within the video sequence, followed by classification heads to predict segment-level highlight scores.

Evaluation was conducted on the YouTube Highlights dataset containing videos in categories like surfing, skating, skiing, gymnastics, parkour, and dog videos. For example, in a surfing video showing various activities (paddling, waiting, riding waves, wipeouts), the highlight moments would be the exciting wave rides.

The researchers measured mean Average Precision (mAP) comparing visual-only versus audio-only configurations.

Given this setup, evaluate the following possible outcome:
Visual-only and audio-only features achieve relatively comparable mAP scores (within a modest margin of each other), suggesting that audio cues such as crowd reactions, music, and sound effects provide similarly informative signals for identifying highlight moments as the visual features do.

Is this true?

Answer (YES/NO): YES